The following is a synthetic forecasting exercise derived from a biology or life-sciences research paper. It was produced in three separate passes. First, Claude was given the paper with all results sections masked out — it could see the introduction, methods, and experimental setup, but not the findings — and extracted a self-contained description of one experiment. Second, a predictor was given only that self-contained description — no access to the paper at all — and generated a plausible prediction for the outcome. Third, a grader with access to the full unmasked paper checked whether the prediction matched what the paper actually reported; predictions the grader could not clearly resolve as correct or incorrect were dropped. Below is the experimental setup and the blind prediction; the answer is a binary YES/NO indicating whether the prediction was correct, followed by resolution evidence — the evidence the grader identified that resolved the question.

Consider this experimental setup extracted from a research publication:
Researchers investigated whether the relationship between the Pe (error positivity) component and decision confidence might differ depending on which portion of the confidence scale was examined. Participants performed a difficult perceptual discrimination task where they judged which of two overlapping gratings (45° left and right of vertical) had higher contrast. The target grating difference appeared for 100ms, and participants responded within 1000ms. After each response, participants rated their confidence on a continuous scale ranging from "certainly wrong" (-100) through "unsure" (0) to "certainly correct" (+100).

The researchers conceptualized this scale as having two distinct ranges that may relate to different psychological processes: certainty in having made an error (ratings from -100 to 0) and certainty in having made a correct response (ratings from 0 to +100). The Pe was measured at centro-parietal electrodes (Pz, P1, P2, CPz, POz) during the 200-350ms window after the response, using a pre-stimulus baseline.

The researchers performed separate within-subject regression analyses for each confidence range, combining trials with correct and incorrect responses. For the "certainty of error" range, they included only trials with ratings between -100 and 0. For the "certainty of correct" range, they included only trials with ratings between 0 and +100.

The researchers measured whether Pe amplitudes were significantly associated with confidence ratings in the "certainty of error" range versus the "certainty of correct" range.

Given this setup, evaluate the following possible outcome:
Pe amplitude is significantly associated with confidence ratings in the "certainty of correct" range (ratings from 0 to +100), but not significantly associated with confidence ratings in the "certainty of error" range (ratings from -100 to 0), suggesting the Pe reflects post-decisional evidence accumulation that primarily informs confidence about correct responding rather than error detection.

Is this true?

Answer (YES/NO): NO